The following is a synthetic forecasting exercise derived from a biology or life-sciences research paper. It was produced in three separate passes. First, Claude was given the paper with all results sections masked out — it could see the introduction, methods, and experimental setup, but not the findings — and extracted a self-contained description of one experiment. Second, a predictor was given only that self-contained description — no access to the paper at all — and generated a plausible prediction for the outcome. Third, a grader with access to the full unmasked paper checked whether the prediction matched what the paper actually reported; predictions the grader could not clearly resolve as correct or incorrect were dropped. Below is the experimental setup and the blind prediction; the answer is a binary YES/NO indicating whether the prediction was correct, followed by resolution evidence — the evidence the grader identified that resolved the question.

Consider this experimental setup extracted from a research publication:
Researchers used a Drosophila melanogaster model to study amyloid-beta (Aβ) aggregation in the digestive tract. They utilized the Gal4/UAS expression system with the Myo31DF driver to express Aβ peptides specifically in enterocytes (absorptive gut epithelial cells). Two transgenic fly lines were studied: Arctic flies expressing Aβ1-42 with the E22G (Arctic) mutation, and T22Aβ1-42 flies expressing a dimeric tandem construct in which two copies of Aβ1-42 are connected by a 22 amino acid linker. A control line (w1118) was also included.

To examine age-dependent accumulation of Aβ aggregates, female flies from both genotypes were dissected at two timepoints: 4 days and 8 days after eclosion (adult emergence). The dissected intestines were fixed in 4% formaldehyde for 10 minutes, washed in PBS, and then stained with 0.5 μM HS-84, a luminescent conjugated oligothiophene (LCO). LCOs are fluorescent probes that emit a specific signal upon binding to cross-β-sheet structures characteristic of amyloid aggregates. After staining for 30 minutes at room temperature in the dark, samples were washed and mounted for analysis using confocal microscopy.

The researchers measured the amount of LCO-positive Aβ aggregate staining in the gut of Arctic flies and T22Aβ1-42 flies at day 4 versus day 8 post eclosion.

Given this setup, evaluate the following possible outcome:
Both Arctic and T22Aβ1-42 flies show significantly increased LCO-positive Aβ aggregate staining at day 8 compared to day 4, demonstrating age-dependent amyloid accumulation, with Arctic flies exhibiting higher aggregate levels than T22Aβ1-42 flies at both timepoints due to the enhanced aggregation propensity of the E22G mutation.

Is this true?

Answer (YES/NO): NO